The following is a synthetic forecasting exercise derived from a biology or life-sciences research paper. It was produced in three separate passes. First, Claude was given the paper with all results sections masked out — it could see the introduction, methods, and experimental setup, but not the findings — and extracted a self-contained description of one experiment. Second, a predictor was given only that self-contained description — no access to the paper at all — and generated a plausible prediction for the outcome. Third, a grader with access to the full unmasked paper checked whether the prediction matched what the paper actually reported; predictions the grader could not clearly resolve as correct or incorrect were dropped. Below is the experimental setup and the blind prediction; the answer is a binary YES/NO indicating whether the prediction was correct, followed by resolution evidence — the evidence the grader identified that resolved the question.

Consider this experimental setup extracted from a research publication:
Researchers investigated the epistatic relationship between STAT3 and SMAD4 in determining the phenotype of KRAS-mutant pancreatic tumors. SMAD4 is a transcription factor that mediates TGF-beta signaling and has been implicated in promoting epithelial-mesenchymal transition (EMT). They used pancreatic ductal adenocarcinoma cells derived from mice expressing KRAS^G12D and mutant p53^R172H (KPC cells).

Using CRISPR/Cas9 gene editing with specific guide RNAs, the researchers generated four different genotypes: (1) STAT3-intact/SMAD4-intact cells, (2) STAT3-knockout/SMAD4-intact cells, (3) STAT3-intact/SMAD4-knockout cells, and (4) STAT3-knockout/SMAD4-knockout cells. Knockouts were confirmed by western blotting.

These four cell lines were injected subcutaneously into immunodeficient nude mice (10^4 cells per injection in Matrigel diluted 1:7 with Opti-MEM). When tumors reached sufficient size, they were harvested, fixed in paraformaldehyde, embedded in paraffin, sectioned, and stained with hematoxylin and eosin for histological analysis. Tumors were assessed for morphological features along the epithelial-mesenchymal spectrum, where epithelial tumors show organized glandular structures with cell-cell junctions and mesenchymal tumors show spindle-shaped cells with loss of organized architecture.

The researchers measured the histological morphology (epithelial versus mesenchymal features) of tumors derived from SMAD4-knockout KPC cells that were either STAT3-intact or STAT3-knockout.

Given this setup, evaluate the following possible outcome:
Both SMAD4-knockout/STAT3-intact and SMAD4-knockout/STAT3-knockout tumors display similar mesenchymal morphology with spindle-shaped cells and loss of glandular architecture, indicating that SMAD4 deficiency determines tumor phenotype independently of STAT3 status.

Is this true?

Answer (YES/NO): NO